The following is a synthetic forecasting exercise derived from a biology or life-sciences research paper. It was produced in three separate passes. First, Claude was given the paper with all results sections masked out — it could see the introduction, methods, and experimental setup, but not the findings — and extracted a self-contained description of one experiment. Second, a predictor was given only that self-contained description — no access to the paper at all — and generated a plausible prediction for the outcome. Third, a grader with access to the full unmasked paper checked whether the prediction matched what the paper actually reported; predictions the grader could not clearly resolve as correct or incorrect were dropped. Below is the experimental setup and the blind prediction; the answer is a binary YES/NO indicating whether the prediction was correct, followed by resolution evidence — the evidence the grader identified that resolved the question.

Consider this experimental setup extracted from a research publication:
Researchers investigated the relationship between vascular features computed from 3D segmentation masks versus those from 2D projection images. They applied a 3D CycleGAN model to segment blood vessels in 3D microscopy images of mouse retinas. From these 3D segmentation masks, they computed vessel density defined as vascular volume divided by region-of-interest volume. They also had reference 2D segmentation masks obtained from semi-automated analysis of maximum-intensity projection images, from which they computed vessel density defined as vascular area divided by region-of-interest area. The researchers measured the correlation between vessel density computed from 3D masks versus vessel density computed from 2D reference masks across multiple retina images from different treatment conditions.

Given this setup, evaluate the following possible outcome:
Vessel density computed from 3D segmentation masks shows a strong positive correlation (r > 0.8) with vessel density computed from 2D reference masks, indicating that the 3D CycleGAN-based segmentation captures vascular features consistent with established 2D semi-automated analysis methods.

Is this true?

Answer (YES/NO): YES